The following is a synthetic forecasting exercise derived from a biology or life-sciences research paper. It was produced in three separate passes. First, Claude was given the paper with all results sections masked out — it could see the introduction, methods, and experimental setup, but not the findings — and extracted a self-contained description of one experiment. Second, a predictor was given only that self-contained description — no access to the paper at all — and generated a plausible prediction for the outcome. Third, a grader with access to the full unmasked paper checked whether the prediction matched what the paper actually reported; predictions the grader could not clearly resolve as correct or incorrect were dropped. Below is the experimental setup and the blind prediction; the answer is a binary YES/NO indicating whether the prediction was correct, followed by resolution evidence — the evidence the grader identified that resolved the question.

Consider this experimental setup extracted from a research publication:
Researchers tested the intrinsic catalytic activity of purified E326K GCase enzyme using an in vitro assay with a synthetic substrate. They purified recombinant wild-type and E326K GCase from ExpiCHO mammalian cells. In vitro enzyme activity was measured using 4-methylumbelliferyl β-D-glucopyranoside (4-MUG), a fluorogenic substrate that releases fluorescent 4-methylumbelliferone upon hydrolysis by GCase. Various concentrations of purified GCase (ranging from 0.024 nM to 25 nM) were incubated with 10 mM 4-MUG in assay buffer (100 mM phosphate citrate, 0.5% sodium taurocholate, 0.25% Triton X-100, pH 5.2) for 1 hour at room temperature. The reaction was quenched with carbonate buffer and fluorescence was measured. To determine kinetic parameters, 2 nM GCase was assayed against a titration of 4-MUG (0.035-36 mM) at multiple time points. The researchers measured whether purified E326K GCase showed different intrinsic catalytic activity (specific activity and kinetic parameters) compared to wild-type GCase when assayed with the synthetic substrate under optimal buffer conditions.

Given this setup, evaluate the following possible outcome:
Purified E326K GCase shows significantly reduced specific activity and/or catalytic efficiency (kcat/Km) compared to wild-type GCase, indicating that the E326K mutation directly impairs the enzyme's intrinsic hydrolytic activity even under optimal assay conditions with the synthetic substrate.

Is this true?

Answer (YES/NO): NO